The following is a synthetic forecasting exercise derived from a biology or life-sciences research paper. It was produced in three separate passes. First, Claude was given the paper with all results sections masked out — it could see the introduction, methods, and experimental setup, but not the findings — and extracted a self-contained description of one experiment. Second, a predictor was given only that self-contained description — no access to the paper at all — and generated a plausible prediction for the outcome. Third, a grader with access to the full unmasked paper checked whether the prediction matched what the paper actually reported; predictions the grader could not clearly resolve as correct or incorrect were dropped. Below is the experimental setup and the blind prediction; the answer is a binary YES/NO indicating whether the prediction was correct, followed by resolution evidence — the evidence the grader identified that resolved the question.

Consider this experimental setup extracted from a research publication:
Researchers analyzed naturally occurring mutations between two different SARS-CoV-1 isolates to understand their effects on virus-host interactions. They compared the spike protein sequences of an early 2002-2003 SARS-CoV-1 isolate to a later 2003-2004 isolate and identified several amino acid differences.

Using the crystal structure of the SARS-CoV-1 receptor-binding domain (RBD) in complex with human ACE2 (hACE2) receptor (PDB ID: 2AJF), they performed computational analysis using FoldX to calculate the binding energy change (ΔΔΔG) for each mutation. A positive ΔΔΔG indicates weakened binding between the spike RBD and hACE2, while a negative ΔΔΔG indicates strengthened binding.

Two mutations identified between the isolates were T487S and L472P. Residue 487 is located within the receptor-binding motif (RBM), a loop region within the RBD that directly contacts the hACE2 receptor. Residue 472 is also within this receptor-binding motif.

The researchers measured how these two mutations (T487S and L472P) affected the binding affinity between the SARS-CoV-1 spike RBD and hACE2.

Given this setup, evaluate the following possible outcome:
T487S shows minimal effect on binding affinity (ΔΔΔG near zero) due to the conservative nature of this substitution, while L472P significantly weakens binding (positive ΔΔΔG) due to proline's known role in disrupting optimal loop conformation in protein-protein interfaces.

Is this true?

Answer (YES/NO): NO